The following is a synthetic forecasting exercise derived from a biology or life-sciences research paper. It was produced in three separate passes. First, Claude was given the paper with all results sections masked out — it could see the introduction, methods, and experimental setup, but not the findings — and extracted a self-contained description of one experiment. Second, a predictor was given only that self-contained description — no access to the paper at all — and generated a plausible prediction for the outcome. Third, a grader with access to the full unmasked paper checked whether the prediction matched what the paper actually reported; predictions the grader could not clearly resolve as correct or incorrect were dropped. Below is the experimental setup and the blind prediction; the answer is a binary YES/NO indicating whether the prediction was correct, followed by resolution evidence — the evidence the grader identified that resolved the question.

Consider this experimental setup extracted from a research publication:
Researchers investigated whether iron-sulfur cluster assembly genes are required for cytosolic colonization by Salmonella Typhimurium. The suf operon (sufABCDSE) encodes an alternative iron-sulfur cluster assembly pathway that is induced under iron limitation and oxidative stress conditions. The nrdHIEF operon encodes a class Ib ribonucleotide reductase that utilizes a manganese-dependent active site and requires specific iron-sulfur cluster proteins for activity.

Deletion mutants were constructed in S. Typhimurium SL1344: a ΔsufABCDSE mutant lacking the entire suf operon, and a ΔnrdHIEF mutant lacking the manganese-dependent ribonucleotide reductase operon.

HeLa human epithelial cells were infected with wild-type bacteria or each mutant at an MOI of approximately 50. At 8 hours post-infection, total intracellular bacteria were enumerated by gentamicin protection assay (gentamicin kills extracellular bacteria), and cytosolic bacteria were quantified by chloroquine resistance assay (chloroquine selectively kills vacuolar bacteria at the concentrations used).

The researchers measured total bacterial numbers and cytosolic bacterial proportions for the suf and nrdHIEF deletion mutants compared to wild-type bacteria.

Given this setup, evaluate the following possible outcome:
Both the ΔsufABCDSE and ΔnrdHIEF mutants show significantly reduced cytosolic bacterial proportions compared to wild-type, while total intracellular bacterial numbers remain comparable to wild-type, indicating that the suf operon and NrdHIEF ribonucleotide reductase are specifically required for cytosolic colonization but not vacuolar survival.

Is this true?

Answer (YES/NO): NO